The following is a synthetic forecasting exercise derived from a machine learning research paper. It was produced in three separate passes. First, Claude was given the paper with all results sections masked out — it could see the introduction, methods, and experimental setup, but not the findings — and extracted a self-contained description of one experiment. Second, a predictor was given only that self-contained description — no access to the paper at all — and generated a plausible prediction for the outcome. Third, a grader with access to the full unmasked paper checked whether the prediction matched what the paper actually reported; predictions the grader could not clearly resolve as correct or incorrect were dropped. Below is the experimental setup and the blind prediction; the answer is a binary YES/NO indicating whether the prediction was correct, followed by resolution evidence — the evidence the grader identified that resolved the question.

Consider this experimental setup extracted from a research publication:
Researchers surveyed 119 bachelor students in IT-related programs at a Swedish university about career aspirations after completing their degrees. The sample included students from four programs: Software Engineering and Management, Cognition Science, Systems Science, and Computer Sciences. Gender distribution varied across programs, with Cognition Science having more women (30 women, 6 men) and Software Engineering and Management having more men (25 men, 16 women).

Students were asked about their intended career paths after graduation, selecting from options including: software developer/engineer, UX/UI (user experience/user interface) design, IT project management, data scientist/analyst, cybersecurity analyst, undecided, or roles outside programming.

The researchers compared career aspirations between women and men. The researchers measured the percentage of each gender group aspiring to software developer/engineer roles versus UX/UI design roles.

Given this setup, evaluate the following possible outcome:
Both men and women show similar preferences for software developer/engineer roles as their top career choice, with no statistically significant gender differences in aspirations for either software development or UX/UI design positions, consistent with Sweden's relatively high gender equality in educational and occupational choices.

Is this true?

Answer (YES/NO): NO